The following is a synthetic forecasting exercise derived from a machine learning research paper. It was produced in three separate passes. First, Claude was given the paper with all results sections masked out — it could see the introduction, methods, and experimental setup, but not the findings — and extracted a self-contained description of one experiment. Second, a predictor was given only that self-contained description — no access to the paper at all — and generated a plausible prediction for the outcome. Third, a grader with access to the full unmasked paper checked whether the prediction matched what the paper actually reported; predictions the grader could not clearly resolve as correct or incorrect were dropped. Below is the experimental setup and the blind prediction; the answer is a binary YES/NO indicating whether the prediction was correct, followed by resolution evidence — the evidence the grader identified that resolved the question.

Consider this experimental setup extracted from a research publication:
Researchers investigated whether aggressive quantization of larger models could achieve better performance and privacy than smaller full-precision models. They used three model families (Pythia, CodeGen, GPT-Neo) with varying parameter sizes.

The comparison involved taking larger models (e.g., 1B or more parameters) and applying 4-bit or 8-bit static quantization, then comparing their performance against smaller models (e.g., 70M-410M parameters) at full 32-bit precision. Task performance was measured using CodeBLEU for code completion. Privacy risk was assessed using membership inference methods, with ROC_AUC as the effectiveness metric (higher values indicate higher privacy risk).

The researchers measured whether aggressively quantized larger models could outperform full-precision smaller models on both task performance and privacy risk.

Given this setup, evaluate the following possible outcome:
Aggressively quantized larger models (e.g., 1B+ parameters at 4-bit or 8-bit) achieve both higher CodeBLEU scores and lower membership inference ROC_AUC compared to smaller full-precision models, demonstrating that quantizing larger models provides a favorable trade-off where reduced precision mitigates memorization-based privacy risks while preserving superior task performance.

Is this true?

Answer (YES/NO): NO